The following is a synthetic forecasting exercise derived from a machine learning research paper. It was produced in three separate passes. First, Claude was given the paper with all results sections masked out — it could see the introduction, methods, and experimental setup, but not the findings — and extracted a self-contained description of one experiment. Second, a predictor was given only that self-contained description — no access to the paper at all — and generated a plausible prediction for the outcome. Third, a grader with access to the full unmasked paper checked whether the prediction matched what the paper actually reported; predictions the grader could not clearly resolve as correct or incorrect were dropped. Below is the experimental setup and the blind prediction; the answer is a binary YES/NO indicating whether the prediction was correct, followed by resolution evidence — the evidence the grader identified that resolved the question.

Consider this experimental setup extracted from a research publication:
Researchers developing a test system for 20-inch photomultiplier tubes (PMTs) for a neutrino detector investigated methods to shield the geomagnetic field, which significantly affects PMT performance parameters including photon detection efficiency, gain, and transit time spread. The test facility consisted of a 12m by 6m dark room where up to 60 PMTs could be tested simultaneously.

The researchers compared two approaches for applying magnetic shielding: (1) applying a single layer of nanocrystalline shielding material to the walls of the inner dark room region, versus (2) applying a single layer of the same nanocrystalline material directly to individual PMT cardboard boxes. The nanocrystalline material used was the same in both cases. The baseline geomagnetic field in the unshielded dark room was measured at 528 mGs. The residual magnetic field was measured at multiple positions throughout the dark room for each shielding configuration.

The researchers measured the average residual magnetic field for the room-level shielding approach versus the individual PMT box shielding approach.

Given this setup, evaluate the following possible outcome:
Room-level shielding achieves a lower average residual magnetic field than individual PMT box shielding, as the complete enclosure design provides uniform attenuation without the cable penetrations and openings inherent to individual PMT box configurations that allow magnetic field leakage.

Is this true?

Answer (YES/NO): NO